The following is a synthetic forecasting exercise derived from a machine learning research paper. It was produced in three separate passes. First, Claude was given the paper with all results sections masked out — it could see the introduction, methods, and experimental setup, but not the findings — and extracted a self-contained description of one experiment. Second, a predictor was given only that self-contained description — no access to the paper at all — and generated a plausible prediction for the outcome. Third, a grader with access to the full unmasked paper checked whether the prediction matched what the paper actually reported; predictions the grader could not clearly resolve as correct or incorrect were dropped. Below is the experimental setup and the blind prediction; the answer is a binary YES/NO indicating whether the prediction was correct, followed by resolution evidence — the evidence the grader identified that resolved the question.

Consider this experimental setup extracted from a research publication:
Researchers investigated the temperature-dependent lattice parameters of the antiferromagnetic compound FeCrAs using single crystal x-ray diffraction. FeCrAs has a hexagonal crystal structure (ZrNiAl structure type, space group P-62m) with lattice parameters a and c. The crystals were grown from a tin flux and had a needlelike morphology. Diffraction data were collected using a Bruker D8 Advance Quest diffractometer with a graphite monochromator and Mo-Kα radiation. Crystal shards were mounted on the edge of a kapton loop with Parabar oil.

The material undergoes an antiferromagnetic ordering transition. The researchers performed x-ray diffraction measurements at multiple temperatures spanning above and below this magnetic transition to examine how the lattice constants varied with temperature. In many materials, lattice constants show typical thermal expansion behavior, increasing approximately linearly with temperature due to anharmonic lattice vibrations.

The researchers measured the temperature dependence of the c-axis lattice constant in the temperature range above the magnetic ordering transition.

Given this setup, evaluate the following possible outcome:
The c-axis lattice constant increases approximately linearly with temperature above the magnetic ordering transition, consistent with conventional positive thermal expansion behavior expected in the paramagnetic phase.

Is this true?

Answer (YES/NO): NO